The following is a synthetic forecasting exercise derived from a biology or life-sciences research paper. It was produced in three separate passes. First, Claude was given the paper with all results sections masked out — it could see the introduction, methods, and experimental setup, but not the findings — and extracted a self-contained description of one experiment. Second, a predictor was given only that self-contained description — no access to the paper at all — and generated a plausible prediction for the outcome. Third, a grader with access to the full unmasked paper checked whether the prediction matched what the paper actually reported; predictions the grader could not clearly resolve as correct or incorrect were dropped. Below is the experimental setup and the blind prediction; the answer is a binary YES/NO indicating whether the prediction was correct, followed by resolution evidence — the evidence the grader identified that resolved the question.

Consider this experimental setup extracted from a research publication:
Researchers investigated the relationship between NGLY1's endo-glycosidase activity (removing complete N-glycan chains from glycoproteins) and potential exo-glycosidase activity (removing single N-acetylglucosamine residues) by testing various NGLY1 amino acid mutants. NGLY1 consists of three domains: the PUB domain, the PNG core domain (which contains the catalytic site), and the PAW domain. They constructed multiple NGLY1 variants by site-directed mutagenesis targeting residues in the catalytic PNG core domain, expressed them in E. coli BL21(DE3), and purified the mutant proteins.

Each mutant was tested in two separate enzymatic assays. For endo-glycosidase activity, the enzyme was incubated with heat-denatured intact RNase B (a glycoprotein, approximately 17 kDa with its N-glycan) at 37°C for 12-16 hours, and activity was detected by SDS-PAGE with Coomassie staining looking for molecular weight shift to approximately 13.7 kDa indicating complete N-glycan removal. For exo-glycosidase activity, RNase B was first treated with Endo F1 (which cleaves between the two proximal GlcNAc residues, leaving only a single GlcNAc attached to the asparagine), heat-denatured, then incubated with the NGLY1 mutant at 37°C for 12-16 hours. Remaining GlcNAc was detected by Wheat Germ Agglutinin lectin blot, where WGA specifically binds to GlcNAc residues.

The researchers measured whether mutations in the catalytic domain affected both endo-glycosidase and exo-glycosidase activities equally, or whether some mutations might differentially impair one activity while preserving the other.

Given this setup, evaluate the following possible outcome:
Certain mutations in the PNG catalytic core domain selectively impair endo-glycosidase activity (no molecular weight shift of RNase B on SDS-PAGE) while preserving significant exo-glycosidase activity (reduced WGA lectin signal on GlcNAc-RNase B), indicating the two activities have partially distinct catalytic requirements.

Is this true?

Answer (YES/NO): YES